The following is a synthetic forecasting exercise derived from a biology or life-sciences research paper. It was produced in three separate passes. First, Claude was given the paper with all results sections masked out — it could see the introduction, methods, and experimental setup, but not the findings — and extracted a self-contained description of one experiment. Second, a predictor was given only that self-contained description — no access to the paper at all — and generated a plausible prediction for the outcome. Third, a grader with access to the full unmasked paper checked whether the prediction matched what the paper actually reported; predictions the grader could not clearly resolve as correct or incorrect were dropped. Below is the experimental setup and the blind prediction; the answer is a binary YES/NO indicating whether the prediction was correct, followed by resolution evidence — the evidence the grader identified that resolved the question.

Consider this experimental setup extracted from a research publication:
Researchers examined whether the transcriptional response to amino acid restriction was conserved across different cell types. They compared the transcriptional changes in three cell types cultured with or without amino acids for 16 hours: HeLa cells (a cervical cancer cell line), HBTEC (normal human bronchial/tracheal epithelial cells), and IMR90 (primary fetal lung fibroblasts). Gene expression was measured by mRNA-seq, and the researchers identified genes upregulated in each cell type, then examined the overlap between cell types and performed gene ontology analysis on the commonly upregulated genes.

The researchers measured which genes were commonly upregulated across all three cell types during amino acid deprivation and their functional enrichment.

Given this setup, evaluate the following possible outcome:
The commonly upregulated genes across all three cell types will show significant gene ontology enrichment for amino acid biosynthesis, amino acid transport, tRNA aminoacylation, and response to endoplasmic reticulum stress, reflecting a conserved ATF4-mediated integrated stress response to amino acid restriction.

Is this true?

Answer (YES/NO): NO